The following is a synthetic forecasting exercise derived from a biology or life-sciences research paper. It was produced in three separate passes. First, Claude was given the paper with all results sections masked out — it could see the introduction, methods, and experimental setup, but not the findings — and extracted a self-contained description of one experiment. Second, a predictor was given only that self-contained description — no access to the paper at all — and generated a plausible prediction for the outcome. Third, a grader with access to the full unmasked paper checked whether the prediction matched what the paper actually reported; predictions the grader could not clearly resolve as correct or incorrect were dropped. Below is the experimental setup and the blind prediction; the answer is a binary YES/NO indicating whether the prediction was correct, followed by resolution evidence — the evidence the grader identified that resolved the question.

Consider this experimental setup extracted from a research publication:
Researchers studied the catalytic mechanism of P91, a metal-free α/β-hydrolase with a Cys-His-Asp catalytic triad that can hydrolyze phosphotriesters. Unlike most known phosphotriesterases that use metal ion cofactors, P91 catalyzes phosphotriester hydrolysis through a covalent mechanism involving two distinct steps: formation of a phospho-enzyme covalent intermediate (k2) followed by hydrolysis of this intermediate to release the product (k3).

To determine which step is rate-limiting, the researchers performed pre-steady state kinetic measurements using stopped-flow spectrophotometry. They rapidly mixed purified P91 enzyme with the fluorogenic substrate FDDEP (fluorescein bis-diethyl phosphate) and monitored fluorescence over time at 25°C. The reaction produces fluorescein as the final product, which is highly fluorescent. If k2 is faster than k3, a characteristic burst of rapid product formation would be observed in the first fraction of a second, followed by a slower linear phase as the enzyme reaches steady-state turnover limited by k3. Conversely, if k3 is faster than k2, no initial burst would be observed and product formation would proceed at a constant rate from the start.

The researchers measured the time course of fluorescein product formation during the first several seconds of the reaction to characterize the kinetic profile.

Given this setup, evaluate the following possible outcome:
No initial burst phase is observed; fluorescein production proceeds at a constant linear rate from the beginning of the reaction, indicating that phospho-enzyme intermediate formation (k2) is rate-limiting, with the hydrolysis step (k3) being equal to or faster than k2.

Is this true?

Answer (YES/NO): YES